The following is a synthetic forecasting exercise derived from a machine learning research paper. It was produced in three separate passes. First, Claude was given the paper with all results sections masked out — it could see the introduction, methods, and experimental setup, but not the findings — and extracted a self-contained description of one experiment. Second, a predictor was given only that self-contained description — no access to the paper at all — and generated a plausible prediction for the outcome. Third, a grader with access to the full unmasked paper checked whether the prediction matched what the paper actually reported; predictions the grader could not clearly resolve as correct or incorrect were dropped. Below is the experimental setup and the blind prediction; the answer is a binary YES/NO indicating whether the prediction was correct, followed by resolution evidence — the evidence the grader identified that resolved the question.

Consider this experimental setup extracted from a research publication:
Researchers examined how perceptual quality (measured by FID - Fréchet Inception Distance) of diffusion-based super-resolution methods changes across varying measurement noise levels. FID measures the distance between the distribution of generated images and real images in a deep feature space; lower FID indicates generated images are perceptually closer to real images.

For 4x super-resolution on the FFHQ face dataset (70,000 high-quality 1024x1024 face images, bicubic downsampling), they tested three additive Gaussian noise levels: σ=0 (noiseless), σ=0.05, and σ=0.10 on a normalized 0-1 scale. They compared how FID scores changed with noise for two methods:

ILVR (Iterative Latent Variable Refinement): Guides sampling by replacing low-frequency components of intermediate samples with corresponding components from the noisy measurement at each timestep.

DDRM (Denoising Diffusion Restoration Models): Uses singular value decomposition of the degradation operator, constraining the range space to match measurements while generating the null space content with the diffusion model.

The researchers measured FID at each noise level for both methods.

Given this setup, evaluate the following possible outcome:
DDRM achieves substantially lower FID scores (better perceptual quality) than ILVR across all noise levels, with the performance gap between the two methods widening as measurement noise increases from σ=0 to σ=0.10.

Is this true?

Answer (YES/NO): NO